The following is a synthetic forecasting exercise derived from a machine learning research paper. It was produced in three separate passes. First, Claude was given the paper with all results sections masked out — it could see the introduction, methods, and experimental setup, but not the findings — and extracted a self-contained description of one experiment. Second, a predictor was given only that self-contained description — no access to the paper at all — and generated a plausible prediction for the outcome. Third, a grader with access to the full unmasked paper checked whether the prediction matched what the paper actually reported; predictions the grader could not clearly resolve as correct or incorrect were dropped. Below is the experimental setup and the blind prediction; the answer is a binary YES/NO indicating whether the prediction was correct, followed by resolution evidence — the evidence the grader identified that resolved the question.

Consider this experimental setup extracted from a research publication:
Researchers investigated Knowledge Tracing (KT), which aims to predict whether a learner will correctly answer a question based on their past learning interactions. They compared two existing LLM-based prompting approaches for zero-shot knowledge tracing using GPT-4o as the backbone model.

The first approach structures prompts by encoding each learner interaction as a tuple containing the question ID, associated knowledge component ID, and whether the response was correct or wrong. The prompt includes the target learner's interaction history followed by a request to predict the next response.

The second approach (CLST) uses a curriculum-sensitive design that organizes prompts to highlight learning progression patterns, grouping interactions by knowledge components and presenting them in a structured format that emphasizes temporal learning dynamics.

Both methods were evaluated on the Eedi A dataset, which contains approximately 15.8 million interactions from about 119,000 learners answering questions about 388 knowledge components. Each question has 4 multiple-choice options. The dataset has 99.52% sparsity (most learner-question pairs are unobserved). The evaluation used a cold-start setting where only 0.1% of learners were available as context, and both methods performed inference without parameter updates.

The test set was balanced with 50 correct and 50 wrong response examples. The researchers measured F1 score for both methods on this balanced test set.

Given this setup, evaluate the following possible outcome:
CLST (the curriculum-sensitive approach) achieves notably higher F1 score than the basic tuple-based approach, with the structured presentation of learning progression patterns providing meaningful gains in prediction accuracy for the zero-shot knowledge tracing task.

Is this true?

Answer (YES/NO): YES